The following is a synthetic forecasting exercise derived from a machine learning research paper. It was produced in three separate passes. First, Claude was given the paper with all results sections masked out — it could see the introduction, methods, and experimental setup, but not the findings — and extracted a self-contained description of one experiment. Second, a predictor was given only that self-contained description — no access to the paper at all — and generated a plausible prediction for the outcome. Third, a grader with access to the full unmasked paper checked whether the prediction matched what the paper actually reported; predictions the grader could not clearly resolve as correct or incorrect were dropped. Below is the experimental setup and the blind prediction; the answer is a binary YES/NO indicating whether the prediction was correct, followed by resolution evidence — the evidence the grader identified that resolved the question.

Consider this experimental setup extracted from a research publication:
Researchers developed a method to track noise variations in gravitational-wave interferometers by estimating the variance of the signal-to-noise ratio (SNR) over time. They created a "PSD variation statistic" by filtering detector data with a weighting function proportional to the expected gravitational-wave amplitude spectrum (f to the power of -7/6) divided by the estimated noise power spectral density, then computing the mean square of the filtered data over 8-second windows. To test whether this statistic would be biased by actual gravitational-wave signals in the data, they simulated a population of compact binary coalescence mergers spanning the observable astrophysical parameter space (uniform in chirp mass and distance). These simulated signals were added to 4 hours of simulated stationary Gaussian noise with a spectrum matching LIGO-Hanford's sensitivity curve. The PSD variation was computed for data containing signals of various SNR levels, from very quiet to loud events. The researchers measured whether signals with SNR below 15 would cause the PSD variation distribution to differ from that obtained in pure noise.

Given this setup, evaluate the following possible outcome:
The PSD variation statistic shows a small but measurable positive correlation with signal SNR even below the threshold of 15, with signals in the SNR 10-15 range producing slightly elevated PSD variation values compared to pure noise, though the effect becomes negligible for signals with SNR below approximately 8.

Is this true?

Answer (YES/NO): NO